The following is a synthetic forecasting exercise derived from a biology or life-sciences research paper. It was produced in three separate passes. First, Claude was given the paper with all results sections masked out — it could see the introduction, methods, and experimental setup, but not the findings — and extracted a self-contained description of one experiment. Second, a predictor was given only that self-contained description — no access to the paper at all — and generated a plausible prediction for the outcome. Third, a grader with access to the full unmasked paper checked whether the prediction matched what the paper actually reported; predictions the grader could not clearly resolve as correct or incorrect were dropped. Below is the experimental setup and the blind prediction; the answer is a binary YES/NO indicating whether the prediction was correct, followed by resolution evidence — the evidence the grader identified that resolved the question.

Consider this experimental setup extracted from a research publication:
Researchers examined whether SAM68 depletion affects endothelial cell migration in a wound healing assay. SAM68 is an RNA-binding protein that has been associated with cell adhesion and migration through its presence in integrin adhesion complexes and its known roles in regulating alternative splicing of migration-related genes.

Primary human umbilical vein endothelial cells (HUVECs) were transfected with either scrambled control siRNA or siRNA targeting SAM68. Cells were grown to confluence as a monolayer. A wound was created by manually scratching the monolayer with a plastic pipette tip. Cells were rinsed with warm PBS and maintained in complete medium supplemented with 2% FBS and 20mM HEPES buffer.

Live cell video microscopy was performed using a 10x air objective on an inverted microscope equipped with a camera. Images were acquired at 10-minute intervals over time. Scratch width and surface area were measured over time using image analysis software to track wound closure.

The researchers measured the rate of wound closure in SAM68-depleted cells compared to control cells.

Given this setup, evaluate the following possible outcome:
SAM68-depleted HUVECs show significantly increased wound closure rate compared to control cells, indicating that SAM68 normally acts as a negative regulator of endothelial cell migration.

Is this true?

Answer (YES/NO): YES